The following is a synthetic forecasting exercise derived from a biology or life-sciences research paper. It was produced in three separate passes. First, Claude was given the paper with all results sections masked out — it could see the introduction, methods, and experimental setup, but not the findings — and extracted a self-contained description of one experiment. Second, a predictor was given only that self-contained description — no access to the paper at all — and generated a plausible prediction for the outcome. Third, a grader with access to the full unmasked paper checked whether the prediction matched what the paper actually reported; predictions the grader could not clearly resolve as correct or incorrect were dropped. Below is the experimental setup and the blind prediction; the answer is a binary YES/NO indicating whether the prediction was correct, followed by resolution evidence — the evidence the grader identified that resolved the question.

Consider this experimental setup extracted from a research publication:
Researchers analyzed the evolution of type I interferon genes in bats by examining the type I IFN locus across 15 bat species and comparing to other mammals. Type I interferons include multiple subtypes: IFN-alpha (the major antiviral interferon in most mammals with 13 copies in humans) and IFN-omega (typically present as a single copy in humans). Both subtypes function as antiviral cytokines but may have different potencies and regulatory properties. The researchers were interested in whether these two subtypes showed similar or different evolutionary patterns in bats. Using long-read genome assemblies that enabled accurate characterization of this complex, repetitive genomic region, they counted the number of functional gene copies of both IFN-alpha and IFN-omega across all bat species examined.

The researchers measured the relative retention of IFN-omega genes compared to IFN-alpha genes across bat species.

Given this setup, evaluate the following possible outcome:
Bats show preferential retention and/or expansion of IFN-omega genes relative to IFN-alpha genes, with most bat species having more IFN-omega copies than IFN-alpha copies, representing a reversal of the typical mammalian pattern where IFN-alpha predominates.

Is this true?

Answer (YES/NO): YES